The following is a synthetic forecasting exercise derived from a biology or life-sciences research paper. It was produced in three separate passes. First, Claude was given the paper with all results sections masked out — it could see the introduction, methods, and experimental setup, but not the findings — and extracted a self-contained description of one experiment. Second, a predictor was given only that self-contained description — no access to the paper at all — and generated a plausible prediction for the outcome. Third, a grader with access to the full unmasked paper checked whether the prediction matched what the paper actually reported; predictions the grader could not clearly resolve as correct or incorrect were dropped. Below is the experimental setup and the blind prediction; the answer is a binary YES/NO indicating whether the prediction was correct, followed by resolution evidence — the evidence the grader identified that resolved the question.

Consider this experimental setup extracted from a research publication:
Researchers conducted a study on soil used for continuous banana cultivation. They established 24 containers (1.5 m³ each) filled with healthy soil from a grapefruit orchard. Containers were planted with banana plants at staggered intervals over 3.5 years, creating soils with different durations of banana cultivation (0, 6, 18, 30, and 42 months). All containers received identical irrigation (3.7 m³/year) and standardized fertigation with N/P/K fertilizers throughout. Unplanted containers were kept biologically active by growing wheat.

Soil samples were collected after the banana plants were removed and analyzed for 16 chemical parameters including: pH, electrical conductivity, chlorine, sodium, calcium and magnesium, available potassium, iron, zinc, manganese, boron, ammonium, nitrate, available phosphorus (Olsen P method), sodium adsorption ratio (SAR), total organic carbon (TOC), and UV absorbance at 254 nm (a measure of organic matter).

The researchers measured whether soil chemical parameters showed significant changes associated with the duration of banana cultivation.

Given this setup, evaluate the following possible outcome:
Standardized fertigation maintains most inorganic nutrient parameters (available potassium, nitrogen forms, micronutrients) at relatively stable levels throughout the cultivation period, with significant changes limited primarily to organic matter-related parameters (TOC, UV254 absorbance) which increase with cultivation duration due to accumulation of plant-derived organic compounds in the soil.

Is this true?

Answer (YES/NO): NO